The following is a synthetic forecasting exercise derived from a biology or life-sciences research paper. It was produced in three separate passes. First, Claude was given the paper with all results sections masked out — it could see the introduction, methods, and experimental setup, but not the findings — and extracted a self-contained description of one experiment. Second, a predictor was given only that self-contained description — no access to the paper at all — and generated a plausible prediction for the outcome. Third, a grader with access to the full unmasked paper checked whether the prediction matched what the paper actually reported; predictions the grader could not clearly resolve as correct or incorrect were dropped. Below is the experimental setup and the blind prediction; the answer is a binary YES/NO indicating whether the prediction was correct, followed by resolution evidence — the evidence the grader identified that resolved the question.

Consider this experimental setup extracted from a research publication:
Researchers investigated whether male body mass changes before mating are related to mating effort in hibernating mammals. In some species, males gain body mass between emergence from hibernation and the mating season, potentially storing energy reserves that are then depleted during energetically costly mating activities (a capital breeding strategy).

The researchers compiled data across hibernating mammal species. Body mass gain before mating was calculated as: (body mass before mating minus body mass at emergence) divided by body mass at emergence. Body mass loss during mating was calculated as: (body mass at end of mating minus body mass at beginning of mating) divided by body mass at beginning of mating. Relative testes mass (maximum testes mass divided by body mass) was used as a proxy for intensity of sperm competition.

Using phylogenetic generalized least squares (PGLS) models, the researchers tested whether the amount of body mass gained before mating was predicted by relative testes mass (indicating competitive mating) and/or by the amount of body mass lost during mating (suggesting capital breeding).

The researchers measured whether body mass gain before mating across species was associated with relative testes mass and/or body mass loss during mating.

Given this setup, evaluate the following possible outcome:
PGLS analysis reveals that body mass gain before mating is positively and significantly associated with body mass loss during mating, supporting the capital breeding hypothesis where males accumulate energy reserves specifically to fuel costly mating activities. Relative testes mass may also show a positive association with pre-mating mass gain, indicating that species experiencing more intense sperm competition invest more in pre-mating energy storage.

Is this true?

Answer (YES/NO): NO